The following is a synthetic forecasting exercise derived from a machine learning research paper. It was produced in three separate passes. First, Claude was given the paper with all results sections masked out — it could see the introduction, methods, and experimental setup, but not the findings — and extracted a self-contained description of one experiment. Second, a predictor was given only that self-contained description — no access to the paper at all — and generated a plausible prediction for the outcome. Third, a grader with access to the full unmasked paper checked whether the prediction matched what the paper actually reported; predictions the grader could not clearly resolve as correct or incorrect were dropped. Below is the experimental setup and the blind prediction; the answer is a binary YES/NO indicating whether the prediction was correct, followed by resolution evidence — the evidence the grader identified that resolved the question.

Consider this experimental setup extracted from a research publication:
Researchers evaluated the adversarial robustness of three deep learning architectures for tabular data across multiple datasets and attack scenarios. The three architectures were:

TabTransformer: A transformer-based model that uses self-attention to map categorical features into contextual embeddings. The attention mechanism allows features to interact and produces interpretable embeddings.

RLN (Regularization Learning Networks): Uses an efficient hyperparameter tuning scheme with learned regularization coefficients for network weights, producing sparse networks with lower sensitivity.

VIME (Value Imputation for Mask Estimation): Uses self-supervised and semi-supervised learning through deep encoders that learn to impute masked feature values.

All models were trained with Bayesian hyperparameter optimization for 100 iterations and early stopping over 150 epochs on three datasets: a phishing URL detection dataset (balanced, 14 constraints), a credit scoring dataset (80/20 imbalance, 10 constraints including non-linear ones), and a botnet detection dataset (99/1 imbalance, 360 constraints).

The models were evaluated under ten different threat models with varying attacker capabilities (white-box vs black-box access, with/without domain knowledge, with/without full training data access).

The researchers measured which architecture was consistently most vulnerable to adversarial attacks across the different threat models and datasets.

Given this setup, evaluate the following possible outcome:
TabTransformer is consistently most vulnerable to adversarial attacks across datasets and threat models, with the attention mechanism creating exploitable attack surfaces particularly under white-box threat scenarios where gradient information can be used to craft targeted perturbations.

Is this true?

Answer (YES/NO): NO